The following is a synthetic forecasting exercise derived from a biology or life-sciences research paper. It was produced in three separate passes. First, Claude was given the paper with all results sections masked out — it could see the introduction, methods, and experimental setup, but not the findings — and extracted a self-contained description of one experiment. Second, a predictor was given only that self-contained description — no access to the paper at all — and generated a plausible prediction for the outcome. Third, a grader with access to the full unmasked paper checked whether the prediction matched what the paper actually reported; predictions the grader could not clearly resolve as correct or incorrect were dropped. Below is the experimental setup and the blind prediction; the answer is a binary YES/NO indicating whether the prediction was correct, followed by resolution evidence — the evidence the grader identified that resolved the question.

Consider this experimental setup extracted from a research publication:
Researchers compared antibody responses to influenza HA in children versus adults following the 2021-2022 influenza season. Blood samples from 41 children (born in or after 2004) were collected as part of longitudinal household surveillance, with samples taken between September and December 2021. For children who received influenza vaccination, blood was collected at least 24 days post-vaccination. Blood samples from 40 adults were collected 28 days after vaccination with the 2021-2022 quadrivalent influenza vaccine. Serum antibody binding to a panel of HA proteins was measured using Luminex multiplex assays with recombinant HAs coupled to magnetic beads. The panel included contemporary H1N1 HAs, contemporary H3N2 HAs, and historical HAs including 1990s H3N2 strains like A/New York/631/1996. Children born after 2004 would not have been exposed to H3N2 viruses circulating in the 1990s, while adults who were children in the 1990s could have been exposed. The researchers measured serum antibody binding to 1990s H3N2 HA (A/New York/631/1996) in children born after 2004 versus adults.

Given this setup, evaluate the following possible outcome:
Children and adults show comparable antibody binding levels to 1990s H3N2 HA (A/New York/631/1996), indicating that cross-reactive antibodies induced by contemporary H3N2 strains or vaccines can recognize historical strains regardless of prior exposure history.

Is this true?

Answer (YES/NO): NO